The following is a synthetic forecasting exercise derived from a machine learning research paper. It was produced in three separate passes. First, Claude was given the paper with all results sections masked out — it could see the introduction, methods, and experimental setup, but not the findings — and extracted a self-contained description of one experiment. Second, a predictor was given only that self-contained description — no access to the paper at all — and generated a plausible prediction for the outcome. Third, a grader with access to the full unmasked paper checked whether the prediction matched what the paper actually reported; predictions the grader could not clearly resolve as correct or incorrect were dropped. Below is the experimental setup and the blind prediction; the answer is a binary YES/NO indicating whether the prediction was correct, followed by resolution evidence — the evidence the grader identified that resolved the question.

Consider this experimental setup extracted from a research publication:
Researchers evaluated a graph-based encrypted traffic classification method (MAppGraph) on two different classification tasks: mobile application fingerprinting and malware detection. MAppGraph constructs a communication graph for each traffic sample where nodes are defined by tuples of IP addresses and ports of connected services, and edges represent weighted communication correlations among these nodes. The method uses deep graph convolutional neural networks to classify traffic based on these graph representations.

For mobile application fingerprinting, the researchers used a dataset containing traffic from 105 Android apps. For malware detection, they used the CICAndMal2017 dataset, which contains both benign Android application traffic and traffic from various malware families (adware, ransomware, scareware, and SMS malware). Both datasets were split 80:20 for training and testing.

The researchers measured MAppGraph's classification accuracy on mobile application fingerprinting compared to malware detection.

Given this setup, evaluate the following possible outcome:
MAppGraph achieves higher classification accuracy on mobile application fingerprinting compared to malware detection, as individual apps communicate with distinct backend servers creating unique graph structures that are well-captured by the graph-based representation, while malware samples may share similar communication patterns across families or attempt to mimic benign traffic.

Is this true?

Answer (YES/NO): YES